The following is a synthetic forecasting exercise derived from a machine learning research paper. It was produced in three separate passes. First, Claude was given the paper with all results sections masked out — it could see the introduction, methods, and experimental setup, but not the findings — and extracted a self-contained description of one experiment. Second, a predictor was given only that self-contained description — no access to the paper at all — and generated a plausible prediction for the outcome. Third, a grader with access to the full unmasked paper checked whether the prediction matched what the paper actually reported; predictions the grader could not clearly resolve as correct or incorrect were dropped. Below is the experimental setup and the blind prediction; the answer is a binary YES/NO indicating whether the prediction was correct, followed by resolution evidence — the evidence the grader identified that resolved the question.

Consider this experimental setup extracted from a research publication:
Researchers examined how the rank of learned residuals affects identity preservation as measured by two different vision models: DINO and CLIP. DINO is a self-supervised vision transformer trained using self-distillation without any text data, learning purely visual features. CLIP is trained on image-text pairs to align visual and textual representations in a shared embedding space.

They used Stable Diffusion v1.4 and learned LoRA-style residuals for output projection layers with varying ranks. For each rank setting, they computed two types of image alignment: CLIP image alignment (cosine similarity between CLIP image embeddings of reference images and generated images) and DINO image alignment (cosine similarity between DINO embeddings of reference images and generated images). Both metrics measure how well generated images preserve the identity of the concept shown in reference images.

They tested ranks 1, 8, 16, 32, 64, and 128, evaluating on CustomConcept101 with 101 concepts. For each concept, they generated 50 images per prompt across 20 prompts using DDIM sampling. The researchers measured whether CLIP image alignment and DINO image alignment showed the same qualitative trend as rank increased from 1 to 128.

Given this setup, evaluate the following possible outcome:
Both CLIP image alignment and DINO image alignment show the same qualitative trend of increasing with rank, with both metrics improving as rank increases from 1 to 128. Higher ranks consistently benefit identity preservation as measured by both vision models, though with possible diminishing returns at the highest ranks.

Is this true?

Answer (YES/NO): YES